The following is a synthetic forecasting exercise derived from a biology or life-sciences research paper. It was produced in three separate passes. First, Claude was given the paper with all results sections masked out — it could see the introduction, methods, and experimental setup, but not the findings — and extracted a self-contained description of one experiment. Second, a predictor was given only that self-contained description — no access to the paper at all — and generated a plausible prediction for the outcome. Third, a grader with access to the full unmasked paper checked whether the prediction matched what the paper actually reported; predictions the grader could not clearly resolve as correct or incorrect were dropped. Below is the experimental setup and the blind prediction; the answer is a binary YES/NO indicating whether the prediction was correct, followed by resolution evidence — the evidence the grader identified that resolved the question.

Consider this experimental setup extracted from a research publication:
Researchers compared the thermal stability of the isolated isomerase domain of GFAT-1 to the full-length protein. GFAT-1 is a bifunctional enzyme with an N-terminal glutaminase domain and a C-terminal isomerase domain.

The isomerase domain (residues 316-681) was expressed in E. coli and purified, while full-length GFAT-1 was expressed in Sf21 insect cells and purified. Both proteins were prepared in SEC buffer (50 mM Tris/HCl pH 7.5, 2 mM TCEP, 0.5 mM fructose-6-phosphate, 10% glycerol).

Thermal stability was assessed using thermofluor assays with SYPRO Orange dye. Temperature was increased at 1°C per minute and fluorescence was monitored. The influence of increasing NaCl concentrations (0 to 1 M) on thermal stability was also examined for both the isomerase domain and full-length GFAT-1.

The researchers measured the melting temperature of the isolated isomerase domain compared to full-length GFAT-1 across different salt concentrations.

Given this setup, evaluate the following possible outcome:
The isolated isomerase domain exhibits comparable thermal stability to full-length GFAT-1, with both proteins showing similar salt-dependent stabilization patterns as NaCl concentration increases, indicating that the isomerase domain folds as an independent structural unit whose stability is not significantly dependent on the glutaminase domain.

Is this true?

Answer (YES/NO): NO